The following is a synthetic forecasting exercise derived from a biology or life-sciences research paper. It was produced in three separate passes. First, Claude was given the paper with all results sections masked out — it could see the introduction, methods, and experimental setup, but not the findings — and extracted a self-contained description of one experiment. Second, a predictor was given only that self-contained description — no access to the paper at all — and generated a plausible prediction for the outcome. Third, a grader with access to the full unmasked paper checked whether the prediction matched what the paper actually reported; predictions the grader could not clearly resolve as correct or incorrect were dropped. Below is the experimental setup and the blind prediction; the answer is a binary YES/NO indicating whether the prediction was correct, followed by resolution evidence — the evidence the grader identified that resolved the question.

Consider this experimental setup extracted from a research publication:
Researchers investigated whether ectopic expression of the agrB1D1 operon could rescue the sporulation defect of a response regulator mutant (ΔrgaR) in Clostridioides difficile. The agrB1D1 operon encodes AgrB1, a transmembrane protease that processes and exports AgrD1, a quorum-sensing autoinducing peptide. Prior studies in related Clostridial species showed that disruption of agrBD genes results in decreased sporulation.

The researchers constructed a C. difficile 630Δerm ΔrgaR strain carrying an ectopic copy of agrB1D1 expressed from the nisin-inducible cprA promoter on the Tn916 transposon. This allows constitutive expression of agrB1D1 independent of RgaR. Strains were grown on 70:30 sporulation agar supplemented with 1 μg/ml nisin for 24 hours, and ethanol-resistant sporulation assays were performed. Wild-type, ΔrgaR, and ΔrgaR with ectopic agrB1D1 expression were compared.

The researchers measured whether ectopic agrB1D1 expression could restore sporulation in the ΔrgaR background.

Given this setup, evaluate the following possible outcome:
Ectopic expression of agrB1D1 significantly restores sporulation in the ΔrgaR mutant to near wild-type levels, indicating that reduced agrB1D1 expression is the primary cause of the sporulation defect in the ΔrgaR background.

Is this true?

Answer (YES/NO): NO